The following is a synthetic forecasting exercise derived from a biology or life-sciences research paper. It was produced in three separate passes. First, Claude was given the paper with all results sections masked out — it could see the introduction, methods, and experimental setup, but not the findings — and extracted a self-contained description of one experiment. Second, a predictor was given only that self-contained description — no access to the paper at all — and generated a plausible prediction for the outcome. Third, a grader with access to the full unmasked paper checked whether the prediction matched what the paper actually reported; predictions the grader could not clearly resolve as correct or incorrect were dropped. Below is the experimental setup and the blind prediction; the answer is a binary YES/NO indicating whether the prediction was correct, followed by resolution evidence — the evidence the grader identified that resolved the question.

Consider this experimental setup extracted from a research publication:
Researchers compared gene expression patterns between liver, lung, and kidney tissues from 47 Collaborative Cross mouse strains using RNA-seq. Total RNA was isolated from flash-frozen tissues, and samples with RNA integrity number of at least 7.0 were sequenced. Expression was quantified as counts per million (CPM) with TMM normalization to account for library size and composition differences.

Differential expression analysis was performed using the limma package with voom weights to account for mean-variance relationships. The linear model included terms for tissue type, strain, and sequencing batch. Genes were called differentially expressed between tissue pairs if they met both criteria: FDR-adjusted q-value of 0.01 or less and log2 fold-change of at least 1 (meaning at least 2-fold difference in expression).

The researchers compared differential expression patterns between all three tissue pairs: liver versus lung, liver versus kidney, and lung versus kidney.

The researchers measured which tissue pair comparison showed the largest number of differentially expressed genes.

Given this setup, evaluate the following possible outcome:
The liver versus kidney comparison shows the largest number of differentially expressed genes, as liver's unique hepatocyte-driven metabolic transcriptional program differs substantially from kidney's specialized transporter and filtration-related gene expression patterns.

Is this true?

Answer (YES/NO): NO